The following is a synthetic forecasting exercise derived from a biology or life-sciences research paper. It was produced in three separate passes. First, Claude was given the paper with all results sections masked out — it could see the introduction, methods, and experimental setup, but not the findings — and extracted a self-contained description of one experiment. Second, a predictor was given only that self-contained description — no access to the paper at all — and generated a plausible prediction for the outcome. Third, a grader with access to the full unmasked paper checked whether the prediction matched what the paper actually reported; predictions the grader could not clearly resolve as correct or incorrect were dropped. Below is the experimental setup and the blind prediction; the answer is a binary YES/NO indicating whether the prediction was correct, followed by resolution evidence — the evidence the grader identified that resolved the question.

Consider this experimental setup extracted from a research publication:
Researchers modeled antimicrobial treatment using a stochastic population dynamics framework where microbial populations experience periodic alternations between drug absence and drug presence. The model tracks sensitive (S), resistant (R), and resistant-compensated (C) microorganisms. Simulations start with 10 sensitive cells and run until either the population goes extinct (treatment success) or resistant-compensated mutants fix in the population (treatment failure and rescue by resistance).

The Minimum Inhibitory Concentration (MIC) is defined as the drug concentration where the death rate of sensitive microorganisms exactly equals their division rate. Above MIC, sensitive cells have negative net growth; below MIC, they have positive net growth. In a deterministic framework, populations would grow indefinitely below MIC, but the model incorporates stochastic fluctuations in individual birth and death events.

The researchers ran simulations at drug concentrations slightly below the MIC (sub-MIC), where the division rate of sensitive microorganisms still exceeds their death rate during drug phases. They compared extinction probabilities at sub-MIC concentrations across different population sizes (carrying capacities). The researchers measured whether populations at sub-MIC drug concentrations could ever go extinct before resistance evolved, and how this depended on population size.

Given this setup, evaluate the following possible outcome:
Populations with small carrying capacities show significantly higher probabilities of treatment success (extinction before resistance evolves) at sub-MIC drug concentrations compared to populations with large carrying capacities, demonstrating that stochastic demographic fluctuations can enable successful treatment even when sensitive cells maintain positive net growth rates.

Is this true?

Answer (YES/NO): YES